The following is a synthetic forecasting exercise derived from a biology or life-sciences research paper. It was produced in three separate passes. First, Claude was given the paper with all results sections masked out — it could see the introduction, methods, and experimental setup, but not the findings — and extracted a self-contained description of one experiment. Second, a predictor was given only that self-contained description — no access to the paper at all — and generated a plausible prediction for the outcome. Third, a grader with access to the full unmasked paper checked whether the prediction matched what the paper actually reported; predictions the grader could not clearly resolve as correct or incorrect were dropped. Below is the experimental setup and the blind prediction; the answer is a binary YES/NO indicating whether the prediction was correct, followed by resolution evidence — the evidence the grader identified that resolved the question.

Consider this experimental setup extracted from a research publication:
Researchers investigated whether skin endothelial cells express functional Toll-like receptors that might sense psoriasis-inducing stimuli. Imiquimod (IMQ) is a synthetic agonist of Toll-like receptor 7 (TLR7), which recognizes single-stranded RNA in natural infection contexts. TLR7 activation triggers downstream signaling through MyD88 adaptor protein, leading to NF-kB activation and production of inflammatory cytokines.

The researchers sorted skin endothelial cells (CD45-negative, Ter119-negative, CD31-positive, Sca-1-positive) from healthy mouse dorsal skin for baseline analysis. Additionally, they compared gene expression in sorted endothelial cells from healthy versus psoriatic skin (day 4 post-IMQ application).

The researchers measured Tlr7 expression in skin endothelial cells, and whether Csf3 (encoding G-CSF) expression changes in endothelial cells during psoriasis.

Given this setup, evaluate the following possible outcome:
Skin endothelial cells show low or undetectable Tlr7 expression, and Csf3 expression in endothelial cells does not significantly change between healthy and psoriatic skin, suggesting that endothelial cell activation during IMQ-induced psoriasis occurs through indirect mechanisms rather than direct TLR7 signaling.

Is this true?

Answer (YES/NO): NO